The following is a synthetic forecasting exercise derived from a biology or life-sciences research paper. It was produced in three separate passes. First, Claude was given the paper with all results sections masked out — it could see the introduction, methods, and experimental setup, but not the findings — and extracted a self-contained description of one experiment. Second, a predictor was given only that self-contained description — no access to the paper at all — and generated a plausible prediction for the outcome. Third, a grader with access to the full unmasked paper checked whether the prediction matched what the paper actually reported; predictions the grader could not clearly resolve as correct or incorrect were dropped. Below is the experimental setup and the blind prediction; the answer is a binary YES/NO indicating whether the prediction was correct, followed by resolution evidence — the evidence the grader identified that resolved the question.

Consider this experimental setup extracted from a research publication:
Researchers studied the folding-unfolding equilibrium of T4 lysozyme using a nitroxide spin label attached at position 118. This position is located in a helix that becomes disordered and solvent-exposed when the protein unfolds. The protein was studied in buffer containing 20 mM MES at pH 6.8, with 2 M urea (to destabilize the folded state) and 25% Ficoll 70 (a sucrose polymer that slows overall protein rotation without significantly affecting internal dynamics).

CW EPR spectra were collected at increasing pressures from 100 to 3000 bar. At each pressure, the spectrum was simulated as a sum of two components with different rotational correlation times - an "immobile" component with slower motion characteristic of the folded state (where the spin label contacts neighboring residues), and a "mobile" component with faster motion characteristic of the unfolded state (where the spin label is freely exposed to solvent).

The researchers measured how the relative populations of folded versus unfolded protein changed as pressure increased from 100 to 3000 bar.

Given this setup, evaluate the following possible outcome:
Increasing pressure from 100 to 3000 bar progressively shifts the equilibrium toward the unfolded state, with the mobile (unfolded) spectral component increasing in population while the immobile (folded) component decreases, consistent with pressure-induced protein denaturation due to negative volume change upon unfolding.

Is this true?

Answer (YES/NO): YES